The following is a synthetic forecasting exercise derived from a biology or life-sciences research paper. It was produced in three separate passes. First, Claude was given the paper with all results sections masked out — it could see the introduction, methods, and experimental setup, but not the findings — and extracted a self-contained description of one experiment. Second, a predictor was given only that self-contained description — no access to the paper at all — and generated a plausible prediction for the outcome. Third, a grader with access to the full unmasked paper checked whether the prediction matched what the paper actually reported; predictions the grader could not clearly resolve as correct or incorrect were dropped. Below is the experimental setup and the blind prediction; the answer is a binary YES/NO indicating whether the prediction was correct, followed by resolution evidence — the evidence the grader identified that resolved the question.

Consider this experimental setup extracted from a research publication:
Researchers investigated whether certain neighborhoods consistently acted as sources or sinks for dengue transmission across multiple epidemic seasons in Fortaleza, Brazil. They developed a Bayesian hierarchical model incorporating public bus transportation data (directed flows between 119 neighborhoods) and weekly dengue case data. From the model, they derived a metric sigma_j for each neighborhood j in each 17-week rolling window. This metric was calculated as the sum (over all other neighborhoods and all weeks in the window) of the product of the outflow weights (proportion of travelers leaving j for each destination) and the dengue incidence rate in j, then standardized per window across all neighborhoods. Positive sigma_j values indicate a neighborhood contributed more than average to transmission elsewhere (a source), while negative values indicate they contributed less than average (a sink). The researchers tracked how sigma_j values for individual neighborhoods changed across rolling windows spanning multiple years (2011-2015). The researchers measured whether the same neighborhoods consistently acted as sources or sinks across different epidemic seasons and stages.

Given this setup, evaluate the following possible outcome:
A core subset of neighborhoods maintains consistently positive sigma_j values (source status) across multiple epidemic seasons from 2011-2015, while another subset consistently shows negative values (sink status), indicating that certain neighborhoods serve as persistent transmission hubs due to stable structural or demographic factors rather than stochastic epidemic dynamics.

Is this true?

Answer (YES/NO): YES